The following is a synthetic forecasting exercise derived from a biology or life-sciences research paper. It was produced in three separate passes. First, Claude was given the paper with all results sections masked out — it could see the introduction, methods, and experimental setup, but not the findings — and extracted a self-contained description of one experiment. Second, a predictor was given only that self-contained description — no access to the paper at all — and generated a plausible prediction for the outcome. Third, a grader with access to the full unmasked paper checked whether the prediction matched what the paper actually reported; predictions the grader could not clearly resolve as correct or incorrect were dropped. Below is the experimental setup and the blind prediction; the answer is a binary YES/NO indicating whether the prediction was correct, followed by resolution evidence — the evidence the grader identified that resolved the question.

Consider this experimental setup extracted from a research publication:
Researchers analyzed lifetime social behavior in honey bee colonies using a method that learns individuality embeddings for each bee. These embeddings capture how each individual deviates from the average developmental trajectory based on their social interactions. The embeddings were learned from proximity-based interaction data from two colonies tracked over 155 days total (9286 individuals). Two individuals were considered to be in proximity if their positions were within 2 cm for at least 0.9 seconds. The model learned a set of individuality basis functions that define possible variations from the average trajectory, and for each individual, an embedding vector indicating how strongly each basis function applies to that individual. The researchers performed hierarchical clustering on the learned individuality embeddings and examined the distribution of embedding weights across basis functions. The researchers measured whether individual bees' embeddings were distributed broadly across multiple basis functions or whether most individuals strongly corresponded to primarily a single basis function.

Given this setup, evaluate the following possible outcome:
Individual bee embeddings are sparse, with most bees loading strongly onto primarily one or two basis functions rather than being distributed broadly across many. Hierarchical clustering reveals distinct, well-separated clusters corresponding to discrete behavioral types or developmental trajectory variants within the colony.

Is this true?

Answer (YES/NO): YES